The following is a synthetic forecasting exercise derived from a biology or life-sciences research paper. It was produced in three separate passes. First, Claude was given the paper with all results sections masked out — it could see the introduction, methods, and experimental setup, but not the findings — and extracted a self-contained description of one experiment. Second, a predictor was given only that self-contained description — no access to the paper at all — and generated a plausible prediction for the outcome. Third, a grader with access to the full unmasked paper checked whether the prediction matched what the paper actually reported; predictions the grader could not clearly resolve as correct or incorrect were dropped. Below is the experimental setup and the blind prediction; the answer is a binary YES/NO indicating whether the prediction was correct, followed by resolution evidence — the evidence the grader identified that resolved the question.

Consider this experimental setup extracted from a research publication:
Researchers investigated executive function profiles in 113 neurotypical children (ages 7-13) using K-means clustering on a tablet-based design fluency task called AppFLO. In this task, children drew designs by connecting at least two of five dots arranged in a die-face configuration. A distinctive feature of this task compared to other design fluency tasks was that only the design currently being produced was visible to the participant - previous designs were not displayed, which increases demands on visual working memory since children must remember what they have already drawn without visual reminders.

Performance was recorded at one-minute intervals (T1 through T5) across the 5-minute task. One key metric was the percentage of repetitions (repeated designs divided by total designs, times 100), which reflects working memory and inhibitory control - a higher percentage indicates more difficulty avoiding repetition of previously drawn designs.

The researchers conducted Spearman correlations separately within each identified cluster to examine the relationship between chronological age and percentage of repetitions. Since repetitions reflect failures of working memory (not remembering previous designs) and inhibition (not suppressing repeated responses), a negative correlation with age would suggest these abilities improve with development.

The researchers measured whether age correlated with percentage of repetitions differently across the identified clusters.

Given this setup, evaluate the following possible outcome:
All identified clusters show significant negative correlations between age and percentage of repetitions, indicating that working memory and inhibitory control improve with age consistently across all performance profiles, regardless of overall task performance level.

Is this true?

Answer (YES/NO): NO